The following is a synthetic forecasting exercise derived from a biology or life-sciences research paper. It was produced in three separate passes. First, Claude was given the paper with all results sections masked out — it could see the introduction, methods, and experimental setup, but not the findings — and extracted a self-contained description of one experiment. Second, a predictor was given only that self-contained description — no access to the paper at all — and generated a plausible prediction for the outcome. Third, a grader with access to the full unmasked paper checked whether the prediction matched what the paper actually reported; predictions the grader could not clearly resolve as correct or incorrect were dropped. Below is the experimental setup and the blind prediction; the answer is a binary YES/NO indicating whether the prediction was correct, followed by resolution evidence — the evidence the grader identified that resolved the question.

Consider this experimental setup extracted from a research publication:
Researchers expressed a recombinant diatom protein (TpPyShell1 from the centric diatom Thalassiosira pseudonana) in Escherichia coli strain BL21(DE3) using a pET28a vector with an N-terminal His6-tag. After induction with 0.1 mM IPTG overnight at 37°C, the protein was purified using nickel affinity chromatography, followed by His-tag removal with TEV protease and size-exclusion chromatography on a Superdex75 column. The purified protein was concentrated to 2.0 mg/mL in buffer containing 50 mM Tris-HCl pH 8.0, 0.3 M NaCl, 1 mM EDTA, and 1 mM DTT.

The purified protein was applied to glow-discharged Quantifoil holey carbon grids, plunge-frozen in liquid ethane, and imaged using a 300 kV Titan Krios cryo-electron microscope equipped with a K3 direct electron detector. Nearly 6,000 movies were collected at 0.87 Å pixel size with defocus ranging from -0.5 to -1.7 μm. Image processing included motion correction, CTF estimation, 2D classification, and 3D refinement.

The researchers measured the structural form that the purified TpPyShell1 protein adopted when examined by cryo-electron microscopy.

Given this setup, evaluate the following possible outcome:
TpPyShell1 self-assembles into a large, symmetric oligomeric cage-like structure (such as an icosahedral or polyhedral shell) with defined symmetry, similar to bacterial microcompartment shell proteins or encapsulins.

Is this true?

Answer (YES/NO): NO